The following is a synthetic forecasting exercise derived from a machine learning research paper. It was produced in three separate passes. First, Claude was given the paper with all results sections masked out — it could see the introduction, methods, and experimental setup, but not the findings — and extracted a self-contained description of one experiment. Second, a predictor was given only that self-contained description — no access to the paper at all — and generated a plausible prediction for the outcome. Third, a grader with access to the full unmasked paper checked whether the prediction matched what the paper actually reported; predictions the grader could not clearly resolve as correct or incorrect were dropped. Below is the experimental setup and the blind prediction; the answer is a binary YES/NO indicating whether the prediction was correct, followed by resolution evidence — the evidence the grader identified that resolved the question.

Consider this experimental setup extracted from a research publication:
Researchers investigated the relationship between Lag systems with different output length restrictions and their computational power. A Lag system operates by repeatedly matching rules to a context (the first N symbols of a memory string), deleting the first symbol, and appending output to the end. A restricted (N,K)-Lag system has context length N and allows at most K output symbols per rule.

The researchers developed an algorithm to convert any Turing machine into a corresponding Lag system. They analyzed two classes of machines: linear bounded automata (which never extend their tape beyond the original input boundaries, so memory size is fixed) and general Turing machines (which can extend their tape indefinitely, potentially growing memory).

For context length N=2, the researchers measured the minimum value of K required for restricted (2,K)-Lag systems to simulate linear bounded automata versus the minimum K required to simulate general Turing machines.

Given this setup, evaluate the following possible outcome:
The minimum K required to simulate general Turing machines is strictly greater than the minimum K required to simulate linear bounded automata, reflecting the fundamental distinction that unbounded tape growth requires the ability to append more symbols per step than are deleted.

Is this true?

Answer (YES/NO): YES